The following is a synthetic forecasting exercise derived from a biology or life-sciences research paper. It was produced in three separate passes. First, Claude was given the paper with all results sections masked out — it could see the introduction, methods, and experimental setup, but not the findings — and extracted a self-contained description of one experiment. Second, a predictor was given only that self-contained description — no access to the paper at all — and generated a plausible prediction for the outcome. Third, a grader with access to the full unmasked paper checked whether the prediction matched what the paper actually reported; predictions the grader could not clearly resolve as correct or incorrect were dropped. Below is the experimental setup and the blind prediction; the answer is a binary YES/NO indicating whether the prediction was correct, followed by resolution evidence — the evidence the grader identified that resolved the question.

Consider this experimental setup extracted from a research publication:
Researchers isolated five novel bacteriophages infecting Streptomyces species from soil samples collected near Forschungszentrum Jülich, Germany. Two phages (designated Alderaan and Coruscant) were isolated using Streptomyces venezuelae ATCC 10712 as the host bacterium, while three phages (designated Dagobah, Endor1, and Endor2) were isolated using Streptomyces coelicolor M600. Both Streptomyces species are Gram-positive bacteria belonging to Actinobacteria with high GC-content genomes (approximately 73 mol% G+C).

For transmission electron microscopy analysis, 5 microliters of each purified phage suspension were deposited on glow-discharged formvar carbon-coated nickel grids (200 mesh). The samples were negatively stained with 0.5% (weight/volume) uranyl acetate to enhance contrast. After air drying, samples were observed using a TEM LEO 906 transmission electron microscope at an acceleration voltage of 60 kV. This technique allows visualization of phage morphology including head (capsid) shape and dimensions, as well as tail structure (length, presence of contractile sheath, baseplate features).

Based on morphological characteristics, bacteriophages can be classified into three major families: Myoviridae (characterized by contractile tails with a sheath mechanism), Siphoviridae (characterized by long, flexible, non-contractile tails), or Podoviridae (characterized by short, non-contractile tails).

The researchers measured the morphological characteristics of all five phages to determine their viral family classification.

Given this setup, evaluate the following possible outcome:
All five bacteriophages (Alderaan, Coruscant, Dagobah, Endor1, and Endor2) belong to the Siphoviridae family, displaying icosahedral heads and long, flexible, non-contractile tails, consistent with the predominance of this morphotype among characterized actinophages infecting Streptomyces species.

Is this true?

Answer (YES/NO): YES